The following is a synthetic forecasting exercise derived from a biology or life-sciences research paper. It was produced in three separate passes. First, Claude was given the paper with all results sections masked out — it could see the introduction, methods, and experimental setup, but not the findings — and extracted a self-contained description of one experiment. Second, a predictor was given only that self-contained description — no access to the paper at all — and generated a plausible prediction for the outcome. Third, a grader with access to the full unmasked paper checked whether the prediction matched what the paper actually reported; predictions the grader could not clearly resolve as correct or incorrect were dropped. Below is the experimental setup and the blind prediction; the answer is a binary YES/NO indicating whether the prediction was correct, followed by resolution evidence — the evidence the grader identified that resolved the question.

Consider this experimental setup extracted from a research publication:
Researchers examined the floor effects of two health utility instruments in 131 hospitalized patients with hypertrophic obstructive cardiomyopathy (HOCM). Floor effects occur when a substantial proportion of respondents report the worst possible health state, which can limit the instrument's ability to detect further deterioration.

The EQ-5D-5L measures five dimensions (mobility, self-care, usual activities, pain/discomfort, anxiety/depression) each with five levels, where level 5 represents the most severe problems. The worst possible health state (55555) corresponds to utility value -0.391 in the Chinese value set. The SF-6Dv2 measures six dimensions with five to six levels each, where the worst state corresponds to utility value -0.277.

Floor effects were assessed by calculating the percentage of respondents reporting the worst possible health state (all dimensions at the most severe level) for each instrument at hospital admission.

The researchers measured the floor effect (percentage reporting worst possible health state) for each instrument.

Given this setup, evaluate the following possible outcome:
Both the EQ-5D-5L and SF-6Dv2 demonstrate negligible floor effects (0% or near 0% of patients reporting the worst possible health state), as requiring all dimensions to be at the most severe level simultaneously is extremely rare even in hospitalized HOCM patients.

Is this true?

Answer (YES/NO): YES